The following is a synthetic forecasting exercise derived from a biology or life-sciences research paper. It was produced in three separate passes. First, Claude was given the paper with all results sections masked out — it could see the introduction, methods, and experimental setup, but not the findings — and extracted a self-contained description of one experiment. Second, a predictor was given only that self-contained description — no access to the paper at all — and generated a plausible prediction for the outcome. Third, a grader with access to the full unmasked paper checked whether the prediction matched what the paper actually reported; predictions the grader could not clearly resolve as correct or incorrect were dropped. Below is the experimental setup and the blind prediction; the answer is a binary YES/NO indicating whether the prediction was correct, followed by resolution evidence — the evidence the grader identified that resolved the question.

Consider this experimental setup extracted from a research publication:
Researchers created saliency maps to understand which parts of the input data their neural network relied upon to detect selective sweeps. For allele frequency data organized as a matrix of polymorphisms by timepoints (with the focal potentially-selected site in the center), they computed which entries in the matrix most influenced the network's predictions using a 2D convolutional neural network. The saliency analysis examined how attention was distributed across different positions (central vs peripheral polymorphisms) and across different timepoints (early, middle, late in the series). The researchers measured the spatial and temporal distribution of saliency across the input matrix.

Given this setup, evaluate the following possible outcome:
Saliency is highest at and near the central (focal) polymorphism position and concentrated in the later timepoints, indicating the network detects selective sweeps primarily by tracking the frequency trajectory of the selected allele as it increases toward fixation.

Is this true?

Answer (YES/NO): NO